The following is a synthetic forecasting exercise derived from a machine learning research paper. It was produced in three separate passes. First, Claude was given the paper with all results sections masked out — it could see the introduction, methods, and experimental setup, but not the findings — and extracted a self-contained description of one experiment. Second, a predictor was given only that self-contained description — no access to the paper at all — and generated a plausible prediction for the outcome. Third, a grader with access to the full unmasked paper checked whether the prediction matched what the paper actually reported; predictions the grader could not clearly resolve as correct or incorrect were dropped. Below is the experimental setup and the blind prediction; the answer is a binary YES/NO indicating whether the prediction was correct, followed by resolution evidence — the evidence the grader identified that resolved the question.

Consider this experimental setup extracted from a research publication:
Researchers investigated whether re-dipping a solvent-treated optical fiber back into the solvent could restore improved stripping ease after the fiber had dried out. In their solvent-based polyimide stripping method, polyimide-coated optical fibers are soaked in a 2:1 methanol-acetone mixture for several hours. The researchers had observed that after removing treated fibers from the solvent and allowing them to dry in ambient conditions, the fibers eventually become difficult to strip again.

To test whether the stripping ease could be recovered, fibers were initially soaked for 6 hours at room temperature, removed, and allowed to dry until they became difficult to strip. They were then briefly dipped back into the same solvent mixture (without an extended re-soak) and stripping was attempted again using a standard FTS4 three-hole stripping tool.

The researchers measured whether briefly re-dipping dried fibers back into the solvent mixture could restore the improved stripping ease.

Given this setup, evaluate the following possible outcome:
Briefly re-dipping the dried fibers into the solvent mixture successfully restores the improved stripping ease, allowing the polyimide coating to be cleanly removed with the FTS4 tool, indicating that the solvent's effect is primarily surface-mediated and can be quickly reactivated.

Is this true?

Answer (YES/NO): YES